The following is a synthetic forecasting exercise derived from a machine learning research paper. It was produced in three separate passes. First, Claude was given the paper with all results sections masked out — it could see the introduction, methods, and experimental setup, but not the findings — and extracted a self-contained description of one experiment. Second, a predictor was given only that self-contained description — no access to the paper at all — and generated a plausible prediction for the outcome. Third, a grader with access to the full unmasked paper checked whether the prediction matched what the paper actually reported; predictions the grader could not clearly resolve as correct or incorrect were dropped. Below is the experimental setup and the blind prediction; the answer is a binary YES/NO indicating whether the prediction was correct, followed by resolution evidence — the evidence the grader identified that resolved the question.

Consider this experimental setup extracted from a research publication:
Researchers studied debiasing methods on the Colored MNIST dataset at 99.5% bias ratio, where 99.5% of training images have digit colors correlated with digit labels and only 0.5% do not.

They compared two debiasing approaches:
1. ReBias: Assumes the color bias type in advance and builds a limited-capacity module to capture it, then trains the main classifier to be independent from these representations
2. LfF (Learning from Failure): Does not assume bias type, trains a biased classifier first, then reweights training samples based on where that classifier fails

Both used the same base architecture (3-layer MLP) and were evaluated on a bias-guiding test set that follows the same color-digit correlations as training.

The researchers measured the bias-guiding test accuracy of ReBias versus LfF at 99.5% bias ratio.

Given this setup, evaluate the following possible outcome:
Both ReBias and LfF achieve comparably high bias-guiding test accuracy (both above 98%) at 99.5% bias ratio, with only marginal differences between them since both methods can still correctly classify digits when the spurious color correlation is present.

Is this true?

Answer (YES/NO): NO